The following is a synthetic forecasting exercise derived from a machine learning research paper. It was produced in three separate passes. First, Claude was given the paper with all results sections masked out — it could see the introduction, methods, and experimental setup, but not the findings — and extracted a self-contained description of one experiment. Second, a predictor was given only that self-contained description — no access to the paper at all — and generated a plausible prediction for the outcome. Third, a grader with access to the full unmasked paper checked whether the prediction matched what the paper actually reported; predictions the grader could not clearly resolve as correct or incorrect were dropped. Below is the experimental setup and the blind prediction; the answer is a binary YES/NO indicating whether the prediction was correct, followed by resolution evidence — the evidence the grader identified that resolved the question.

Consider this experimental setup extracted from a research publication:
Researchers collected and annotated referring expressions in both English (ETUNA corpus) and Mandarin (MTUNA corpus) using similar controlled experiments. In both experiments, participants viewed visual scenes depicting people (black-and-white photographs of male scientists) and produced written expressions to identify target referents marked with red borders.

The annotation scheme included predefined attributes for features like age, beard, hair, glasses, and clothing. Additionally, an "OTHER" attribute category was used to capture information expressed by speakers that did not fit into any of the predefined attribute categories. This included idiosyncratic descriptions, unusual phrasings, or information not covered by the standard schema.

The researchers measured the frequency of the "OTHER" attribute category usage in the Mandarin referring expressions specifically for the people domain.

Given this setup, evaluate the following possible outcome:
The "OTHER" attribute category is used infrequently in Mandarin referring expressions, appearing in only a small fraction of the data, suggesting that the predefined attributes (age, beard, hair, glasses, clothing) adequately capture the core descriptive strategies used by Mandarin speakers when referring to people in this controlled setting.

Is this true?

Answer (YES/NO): NO